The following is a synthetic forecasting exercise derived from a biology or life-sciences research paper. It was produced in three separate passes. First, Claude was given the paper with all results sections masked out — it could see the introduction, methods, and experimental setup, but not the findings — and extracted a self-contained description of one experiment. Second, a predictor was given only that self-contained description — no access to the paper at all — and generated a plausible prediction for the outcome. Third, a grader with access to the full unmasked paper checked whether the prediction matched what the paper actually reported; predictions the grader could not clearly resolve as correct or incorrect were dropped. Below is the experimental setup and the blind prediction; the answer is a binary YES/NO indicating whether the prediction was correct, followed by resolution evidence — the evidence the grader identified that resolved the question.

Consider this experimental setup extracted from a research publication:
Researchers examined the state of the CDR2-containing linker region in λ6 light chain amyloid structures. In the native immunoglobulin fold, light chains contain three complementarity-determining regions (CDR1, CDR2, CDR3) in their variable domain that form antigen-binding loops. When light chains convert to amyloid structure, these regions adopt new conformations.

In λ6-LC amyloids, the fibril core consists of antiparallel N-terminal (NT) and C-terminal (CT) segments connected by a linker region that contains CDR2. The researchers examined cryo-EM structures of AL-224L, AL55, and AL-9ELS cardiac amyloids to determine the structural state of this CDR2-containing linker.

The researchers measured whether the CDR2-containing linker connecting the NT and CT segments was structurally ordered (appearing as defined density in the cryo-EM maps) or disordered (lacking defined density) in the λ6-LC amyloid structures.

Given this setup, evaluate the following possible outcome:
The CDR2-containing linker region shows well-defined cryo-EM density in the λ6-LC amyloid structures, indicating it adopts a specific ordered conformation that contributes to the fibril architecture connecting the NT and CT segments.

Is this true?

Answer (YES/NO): NO